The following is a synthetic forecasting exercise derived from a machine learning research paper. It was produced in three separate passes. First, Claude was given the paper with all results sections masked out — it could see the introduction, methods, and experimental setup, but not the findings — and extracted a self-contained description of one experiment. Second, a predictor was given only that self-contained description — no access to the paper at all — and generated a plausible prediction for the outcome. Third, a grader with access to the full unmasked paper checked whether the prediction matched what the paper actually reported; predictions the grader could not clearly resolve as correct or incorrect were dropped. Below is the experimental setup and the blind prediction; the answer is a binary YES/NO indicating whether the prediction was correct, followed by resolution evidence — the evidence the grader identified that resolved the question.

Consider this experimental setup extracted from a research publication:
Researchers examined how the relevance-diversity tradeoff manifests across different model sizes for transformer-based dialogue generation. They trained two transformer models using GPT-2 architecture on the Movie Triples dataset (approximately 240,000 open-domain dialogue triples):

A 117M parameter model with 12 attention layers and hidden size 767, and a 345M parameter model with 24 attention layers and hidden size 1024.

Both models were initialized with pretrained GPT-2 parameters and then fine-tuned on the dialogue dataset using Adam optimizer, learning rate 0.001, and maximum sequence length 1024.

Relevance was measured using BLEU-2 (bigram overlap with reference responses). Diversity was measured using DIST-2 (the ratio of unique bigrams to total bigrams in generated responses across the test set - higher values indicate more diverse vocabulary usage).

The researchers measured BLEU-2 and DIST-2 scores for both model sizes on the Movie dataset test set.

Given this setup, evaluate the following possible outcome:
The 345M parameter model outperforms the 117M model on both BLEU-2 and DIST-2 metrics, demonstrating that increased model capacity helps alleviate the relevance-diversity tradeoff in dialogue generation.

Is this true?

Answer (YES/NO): YES